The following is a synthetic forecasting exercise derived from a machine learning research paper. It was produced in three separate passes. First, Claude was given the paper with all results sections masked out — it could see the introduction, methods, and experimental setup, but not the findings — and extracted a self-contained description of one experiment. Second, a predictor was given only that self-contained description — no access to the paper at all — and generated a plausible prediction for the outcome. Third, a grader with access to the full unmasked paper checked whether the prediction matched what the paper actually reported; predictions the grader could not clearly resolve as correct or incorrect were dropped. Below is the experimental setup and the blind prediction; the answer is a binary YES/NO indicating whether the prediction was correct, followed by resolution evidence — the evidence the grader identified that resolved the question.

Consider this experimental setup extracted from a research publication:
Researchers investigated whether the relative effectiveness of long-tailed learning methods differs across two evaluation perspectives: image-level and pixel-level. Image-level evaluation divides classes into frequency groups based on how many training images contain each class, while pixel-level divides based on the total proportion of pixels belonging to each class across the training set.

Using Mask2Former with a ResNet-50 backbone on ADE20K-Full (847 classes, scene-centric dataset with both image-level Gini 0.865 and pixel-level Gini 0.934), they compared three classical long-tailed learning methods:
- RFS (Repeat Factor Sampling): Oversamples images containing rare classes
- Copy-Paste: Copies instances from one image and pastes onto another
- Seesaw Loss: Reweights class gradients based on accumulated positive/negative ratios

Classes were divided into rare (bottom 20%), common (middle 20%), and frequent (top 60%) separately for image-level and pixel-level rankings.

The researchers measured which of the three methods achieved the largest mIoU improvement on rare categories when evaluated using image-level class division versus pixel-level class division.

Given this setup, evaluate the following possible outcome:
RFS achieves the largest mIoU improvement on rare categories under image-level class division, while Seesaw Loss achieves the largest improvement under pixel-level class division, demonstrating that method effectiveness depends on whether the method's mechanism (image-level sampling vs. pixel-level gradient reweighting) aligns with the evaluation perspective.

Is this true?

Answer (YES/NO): NO